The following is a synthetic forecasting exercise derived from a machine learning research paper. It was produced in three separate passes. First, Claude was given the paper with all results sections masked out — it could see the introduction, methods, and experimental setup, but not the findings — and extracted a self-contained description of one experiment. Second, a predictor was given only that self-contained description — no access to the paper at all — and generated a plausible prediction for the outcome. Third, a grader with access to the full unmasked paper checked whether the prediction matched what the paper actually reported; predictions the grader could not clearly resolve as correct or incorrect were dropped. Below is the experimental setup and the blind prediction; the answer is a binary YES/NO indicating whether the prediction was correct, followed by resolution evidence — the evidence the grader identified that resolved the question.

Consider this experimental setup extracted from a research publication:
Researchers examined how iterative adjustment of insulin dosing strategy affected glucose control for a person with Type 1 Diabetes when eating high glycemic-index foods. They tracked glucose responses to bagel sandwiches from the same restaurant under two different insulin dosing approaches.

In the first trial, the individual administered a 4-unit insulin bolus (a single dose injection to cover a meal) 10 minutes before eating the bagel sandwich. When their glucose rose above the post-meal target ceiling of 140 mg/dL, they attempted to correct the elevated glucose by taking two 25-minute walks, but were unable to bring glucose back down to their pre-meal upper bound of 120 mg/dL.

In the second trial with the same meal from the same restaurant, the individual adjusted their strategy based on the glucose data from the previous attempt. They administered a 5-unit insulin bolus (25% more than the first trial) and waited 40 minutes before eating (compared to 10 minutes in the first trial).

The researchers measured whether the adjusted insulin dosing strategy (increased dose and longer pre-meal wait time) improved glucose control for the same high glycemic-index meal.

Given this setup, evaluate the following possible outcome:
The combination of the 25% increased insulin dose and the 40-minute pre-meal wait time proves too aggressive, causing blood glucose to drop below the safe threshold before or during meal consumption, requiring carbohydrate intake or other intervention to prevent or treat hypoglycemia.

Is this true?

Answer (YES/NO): NO